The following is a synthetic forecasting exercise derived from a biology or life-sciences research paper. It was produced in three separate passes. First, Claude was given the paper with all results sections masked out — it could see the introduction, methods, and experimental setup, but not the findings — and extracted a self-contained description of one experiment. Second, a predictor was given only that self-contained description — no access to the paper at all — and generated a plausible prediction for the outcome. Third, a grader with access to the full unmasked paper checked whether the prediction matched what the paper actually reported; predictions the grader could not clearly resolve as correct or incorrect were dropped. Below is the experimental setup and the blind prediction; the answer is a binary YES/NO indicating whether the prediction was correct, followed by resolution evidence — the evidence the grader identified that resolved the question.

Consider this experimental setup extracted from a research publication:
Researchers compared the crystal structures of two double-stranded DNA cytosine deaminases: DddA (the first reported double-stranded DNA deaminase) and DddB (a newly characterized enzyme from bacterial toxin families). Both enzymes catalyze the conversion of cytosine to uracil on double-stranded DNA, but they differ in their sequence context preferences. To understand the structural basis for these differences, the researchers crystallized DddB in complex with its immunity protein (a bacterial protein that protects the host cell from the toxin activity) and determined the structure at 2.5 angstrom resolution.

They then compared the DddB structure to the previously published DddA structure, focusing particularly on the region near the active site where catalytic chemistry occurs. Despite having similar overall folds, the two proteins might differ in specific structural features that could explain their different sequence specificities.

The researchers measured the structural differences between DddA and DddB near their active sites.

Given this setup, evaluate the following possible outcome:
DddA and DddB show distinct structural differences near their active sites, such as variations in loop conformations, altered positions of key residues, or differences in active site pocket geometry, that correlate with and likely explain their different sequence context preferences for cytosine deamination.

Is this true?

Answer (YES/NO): YES